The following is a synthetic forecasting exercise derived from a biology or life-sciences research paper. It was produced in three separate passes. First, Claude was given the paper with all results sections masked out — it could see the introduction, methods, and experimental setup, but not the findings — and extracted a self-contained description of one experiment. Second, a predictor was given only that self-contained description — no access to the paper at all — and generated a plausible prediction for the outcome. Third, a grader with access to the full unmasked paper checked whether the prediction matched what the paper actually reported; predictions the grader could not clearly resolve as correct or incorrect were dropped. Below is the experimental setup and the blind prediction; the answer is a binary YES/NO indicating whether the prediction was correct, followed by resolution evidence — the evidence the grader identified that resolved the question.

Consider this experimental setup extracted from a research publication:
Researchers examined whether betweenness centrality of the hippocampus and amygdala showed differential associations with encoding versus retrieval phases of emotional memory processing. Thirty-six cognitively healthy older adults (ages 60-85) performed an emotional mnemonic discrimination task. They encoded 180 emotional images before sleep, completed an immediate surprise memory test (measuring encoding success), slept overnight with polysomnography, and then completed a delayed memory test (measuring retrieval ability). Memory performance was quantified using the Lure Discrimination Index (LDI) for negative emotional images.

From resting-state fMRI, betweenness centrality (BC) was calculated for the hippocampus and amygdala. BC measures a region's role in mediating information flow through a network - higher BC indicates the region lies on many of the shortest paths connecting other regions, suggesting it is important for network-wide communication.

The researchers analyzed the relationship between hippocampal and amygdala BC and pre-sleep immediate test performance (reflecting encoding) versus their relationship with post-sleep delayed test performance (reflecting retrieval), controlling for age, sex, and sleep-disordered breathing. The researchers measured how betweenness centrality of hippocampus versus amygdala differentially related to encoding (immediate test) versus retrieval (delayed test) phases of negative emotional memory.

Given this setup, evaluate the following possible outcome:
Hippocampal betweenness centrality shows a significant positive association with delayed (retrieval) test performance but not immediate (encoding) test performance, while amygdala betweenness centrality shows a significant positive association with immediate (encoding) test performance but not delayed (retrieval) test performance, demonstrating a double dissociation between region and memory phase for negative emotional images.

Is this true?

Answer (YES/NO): NO